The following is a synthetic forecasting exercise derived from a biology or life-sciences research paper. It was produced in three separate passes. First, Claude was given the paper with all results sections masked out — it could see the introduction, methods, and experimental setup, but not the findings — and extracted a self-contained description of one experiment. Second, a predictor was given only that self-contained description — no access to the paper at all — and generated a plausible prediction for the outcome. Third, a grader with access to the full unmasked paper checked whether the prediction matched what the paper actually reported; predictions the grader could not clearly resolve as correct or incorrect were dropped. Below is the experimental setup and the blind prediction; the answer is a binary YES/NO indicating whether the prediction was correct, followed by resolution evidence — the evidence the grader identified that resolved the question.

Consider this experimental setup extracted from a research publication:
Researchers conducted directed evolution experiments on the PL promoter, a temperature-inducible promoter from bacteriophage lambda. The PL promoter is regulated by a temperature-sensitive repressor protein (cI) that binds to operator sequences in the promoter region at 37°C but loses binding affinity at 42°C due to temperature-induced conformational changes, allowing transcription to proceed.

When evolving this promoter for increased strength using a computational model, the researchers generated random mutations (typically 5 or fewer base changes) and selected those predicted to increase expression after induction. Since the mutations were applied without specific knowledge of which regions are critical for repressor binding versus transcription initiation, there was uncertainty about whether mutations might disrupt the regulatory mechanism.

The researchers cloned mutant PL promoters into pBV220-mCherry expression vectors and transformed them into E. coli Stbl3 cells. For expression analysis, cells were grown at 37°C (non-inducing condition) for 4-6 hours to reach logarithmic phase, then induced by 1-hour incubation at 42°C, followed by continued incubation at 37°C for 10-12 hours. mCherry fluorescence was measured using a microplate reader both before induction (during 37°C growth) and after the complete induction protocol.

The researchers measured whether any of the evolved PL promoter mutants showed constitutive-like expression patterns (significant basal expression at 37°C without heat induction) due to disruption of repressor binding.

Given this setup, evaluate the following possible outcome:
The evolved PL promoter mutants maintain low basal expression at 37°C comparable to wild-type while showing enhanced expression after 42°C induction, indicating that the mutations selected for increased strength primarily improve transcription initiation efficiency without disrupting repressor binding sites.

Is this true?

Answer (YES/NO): NO